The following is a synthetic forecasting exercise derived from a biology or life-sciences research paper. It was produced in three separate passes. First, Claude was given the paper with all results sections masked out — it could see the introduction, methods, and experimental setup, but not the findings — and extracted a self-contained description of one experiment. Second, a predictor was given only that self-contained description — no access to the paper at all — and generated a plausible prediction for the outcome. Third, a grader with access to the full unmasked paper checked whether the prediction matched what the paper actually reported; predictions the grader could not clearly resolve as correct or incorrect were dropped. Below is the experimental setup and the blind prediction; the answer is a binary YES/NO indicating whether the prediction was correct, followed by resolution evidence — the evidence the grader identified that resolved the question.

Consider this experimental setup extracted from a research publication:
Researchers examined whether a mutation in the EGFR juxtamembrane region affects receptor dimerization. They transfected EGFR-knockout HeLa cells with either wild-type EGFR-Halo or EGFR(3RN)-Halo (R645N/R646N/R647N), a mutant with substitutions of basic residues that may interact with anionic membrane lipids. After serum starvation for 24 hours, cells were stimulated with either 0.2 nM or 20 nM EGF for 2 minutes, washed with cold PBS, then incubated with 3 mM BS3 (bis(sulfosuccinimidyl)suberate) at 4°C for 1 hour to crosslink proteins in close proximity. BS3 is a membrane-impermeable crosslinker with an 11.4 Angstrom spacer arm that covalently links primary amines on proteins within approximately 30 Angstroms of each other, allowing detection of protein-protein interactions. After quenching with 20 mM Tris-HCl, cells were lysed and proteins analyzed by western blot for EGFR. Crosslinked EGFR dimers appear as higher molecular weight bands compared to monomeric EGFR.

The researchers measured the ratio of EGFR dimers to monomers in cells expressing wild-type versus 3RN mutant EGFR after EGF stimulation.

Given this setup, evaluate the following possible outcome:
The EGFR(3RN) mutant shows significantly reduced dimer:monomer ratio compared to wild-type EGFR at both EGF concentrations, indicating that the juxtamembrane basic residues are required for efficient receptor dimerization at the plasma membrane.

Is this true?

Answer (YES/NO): NO